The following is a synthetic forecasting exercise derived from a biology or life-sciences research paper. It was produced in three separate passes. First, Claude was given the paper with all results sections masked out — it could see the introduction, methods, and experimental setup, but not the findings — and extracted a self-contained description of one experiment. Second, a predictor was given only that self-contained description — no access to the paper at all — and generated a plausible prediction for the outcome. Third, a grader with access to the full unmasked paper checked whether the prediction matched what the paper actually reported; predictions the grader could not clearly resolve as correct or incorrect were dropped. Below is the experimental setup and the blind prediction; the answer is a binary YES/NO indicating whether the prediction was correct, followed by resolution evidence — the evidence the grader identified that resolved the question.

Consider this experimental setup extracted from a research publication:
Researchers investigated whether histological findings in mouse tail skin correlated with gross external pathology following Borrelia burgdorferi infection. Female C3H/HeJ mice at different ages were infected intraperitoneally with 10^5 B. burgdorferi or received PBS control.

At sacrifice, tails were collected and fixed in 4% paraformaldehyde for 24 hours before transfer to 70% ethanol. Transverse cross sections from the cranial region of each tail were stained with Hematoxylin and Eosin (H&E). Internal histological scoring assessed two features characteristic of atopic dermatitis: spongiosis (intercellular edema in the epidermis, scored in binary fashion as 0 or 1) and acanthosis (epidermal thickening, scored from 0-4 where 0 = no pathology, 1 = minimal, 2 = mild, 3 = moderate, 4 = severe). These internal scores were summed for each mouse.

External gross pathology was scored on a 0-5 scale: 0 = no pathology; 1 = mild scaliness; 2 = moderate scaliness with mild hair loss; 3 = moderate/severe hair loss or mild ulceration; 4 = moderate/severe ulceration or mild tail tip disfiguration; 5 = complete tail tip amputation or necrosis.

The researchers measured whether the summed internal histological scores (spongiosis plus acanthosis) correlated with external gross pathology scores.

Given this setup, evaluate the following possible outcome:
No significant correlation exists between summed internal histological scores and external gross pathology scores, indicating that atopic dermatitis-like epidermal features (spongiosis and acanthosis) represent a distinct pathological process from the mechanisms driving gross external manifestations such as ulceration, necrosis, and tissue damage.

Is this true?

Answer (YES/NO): NO